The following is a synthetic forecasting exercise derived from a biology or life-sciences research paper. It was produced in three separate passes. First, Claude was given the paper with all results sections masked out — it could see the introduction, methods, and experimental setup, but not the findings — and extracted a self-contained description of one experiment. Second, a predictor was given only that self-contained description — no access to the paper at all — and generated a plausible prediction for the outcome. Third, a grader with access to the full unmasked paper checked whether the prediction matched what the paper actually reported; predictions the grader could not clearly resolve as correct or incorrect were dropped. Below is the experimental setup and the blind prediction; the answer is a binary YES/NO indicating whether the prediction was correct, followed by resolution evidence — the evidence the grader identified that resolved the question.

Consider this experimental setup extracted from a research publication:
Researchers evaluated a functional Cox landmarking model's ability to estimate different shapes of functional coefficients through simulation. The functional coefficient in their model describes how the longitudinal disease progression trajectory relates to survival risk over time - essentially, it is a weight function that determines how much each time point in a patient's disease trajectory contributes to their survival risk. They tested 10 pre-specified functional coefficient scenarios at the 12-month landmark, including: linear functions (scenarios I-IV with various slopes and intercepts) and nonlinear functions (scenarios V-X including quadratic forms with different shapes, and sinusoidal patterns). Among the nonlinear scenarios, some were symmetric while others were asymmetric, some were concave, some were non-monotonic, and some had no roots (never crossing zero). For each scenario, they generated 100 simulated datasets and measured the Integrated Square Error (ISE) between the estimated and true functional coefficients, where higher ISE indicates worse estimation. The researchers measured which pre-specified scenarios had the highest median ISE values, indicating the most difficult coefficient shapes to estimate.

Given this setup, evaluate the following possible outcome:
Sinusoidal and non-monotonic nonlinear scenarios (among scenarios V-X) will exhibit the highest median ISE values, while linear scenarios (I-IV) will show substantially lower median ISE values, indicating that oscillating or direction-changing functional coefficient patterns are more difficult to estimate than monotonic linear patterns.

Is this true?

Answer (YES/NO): NO